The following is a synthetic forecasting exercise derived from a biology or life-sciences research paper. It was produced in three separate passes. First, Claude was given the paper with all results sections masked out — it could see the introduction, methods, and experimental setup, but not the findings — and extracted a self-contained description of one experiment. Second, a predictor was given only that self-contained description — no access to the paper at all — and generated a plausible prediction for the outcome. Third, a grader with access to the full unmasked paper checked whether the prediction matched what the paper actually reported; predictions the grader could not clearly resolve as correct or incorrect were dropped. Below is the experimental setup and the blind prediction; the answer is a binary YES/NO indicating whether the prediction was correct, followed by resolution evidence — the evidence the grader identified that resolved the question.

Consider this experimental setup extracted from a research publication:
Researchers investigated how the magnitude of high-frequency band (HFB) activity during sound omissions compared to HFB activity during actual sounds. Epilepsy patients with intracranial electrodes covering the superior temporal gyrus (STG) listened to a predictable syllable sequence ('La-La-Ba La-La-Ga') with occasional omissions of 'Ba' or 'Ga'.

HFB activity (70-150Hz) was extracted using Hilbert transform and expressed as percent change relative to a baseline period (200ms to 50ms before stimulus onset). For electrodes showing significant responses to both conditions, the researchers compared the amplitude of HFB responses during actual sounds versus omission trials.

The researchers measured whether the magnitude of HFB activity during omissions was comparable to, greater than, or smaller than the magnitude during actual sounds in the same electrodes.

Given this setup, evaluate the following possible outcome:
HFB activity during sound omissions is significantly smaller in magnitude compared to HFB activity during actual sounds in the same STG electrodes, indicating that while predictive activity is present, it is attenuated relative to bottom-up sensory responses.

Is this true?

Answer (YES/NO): NO